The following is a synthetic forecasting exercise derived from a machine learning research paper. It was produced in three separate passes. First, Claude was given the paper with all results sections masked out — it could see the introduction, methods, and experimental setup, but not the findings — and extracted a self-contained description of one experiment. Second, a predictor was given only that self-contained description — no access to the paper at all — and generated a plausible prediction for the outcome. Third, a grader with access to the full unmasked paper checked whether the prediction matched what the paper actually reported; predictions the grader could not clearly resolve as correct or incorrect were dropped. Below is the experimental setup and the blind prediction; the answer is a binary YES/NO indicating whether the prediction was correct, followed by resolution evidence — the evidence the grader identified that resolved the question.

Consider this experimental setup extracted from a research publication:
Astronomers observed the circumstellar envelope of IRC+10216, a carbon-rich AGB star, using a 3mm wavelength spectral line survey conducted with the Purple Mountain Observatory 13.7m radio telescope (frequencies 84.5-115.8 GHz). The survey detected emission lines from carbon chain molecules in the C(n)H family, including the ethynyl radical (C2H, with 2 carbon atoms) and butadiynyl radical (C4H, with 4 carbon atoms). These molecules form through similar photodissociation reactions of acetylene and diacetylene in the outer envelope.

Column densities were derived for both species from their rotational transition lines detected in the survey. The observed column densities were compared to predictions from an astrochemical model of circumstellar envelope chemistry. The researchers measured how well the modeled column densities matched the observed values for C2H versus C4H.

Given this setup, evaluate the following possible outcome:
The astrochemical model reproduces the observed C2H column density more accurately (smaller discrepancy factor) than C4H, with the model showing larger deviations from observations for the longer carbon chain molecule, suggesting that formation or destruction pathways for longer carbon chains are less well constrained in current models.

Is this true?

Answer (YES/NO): YES